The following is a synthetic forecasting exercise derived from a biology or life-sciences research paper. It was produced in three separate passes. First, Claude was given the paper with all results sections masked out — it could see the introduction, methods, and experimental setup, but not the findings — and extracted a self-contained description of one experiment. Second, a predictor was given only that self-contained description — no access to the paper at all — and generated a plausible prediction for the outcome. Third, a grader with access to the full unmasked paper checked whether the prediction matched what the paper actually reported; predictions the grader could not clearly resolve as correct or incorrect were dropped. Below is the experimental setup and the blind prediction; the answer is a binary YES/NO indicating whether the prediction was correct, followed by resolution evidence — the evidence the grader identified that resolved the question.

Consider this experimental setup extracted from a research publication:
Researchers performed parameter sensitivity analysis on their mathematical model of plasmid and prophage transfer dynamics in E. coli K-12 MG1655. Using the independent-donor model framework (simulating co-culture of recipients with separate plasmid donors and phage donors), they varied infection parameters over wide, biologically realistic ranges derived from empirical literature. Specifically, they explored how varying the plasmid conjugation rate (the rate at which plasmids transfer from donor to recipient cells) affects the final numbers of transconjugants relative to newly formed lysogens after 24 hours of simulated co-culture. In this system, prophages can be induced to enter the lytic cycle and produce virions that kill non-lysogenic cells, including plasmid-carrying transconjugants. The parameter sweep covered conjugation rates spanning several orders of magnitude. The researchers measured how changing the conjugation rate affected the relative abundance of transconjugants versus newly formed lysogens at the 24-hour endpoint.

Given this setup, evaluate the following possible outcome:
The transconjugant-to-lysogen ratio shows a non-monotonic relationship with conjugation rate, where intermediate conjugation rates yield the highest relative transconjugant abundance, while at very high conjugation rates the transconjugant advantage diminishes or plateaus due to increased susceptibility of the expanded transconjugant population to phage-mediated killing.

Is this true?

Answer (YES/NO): NO